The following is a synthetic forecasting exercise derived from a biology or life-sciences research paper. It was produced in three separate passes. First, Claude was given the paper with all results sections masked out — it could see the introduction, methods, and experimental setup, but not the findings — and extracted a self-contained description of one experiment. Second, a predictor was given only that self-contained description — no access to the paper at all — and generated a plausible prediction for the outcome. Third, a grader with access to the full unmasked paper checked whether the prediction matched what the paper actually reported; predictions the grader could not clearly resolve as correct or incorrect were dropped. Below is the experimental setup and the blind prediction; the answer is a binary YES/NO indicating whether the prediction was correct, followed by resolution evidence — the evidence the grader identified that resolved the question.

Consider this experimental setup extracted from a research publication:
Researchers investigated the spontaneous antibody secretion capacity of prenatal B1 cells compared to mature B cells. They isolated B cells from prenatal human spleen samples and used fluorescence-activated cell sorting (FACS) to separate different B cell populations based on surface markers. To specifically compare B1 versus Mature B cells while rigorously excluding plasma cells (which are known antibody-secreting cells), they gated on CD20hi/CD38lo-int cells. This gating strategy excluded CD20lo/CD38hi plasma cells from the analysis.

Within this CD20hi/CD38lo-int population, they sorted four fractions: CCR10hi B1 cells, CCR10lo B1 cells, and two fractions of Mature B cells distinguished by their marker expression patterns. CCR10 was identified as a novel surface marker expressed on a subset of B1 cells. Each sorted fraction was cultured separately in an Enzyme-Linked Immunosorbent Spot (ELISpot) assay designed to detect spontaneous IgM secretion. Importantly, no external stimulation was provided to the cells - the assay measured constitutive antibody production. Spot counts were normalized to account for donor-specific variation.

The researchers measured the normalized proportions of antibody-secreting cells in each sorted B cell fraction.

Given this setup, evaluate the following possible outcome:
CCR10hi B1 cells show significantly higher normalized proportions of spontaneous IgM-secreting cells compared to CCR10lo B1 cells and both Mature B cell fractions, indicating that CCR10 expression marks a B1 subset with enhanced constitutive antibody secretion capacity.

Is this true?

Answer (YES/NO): YES